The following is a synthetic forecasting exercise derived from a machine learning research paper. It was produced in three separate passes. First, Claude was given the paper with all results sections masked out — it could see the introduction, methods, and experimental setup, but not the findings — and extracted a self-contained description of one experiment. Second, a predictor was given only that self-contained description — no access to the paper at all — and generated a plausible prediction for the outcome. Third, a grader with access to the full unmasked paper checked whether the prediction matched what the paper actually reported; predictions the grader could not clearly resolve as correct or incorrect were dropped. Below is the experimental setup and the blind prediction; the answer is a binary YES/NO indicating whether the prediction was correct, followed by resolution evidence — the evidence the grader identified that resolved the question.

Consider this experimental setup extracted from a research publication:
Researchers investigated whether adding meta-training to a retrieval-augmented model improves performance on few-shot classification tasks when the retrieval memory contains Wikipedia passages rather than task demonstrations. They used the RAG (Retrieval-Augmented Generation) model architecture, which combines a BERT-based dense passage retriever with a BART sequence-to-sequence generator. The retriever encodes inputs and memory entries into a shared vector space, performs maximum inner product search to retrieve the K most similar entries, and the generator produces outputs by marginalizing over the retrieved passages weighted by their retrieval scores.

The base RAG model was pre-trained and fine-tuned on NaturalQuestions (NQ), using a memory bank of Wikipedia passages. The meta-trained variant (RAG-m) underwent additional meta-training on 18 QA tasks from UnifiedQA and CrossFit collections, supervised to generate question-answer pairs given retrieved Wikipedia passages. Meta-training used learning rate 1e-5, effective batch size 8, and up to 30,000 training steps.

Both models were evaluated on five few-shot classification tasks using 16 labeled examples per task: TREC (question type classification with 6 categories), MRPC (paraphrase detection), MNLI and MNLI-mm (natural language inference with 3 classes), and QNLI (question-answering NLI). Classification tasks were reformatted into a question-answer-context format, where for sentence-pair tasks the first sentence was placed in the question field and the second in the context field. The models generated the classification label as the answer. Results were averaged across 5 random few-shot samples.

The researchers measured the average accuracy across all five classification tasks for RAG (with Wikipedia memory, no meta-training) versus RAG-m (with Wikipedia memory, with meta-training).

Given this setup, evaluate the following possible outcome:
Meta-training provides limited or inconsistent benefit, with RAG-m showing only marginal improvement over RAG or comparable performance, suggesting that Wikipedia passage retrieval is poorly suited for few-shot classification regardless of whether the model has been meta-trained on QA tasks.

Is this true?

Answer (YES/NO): NO